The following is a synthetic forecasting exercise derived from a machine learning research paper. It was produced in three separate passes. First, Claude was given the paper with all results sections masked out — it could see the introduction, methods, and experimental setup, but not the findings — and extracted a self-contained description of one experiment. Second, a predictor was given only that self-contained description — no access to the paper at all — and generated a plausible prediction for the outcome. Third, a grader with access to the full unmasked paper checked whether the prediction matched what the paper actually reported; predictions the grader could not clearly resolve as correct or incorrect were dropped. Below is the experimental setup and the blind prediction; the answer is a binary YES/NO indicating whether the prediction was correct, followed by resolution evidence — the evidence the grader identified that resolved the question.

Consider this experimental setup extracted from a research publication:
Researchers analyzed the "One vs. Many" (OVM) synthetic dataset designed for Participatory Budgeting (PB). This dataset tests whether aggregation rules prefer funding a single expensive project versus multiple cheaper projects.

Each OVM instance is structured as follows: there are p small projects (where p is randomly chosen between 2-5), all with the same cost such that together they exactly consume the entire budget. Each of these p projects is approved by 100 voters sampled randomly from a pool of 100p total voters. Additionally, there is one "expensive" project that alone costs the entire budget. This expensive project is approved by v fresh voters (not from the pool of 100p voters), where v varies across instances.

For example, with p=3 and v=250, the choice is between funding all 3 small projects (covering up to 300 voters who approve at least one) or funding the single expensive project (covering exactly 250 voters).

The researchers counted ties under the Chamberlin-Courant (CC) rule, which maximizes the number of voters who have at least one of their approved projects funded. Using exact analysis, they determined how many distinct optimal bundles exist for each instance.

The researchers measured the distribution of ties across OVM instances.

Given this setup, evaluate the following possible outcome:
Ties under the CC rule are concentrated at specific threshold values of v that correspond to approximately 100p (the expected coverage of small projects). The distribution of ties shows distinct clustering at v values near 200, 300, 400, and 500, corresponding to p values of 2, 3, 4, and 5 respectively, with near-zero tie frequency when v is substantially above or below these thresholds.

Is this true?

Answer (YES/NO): NO